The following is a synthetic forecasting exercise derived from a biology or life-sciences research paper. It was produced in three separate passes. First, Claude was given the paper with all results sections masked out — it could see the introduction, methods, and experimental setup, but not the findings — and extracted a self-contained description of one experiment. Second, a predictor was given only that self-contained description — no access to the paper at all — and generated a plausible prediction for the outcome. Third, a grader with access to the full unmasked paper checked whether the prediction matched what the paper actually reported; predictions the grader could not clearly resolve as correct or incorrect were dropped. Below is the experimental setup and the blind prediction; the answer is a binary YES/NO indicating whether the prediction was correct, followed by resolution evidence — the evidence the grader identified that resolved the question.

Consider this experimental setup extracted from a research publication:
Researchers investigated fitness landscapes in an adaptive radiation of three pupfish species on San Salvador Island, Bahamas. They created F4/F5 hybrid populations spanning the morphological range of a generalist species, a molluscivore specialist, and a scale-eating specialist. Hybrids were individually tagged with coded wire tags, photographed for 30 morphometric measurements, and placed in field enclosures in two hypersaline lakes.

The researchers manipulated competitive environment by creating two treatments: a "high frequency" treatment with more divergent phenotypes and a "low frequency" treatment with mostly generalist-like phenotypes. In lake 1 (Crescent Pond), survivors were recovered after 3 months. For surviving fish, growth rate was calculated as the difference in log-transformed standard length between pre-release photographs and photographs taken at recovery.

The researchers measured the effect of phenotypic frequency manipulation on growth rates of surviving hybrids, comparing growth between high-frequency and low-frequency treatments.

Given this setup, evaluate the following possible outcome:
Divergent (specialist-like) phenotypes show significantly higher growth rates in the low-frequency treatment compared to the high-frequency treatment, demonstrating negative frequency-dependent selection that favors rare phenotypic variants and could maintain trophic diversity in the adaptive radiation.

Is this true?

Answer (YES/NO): NO